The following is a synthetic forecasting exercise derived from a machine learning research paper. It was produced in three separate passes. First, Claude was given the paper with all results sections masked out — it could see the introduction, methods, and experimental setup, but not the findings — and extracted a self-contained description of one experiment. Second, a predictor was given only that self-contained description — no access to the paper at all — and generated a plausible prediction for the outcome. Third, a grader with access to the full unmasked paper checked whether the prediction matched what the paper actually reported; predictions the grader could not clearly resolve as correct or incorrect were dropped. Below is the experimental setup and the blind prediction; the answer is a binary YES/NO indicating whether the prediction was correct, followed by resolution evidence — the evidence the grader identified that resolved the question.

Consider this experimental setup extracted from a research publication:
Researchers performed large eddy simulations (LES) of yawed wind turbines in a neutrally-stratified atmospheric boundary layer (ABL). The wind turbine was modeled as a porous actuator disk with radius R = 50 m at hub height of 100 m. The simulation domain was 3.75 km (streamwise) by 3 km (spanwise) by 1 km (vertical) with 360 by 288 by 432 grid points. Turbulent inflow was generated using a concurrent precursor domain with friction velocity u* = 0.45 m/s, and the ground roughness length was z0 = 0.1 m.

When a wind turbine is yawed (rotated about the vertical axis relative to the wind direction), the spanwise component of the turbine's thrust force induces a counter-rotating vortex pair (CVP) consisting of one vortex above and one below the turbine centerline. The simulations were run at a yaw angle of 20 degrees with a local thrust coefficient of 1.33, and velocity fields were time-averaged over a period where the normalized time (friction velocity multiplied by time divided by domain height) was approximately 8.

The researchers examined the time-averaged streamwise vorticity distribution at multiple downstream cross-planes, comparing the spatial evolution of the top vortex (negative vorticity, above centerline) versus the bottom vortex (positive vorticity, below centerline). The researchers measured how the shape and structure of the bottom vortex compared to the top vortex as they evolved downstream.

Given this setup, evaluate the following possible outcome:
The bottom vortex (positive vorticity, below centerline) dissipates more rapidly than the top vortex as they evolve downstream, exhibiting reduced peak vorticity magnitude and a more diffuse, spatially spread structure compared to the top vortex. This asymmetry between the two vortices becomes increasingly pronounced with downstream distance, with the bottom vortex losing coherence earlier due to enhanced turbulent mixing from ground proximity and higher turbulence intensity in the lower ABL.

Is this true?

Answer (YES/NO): NO